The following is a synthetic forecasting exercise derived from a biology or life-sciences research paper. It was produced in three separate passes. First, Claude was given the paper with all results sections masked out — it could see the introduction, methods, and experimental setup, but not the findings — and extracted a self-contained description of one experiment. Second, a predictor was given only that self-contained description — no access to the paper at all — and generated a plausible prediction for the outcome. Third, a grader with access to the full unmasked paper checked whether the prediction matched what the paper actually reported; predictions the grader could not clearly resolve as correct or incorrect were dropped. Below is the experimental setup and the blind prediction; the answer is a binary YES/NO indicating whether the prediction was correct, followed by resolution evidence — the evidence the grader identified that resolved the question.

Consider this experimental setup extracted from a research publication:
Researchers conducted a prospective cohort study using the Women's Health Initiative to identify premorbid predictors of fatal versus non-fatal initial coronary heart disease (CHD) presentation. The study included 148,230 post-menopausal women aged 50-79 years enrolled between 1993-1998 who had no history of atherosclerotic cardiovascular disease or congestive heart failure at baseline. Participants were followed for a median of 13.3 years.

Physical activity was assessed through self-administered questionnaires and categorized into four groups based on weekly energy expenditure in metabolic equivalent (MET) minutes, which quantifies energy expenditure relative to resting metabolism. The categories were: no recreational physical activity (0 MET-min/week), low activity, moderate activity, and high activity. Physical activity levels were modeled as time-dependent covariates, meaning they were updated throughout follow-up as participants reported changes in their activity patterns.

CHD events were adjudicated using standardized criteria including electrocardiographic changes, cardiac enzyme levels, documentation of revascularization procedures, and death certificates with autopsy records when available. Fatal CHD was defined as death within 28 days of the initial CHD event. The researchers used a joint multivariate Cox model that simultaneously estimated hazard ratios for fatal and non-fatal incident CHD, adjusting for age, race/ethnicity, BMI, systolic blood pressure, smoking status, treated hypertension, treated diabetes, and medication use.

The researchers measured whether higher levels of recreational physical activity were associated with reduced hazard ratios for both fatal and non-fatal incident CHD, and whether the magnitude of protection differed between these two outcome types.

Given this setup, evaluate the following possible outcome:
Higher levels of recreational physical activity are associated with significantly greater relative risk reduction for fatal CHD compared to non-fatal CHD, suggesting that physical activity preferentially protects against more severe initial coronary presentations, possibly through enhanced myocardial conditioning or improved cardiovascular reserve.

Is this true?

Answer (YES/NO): YES